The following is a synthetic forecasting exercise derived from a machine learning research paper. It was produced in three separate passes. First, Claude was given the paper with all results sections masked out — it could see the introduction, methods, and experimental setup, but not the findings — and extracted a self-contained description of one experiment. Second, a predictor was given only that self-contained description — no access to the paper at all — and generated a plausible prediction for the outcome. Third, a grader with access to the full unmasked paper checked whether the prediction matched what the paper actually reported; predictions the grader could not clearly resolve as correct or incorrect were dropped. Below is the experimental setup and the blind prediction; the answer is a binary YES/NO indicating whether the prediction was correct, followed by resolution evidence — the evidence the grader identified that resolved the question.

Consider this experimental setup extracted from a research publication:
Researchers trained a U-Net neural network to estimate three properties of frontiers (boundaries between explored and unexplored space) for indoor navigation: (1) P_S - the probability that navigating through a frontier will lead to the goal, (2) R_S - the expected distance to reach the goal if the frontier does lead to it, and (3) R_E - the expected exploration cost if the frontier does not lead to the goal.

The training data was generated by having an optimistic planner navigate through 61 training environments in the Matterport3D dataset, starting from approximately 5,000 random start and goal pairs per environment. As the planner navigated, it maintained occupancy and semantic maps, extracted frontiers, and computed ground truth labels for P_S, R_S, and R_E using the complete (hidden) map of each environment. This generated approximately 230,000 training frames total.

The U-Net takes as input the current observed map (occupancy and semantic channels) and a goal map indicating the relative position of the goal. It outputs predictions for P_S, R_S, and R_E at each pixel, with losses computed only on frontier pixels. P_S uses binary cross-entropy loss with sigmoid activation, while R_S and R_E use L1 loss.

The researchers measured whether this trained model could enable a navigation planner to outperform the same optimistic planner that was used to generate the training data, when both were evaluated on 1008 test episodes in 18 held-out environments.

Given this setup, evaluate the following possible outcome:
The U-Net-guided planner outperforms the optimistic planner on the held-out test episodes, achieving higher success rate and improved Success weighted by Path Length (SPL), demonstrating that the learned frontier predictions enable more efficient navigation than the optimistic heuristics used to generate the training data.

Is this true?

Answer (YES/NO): YES